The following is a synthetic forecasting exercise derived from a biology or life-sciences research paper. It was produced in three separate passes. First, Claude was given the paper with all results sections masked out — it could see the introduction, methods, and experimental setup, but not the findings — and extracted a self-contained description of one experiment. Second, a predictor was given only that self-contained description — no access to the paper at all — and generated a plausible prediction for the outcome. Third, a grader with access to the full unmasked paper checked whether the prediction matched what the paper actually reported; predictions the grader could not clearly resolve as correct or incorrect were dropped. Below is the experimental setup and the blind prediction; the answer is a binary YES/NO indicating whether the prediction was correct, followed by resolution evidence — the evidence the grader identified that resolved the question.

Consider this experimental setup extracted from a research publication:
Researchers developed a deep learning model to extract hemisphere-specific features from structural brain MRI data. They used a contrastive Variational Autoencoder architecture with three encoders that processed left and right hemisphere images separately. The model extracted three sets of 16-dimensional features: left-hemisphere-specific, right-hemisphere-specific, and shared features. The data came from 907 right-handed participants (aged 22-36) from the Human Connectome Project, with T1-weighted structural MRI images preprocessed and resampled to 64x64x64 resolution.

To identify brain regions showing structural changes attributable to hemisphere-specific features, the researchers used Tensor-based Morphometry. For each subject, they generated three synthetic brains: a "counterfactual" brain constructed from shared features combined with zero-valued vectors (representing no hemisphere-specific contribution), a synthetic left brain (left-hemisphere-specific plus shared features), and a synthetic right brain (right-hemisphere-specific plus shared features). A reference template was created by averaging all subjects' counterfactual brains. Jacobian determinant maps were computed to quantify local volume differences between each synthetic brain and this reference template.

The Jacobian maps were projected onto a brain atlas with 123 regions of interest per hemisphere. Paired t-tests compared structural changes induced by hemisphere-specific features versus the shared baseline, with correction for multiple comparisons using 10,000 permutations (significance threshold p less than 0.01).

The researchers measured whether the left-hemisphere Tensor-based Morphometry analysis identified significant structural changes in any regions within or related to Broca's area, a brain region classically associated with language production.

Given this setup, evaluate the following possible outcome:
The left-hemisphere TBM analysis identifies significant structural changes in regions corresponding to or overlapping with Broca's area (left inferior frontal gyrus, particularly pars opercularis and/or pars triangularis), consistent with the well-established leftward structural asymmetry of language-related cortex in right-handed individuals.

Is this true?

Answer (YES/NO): NO